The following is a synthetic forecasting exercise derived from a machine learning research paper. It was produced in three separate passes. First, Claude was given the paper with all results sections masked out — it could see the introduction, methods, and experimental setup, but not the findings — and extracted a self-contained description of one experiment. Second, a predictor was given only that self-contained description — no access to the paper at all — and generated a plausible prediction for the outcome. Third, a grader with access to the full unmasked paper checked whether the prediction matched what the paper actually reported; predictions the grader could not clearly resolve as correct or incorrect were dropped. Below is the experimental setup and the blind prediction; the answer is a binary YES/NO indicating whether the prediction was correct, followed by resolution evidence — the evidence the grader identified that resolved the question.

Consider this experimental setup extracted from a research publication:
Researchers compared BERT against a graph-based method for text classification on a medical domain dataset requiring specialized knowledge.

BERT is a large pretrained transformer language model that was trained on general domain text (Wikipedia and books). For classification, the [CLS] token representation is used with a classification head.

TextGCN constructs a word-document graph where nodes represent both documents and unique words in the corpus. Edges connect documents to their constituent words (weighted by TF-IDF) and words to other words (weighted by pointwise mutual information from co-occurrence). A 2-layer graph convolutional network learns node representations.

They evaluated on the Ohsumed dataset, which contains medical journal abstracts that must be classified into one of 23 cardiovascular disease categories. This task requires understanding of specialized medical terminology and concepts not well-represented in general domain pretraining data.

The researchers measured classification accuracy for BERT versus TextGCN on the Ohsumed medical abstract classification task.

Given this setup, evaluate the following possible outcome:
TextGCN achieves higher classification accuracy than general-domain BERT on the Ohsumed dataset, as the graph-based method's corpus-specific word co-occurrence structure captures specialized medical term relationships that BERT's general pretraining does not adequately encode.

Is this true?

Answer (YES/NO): YES